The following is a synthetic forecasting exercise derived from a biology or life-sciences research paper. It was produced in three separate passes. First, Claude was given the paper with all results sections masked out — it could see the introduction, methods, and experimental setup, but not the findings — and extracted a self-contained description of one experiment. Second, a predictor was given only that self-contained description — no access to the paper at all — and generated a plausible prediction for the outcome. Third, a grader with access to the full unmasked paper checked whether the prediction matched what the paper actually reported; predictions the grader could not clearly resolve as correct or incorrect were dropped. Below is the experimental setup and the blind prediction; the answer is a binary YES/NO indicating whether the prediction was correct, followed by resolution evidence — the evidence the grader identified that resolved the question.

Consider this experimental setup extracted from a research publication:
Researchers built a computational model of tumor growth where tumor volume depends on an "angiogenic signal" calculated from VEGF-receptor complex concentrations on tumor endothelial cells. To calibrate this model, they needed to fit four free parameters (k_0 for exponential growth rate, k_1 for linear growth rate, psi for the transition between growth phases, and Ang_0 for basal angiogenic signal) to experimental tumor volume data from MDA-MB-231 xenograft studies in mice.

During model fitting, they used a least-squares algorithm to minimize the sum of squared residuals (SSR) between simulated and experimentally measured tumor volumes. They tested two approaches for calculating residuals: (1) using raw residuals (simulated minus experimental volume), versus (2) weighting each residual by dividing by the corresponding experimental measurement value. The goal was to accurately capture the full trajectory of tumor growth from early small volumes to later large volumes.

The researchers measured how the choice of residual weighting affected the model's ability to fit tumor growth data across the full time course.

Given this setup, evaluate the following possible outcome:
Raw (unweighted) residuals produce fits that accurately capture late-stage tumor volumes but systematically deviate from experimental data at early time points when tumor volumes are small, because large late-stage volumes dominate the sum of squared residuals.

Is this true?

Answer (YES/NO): NO